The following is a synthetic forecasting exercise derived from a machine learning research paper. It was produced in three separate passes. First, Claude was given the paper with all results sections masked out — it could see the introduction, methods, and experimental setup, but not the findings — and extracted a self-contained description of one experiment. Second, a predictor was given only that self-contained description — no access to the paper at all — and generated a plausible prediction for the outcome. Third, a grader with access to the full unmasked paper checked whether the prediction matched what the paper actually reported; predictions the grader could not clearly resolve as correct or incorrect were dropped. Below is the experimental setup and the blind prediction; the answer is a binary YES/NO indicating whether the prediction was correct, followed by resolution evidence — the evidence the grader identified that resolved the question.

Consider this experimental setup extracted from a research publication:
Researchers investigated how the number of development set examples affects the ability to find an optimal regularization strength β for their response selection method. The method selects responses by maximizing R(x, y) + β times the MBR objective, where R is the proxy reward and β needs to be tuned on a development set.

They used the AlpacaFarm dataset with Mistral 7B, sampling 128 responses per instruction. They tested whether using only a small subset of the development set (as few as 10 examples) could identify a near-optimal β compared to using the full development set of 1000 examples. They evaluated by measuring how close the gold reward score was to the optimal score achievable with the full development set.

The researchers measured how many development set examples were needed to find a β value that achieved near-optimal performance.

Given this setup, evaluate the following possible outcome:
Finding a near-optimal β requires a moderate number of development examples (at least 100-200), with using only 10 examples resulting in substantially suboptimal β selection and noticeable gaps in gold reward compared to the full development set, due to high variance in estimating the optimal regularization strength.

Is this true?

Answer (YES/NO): NO